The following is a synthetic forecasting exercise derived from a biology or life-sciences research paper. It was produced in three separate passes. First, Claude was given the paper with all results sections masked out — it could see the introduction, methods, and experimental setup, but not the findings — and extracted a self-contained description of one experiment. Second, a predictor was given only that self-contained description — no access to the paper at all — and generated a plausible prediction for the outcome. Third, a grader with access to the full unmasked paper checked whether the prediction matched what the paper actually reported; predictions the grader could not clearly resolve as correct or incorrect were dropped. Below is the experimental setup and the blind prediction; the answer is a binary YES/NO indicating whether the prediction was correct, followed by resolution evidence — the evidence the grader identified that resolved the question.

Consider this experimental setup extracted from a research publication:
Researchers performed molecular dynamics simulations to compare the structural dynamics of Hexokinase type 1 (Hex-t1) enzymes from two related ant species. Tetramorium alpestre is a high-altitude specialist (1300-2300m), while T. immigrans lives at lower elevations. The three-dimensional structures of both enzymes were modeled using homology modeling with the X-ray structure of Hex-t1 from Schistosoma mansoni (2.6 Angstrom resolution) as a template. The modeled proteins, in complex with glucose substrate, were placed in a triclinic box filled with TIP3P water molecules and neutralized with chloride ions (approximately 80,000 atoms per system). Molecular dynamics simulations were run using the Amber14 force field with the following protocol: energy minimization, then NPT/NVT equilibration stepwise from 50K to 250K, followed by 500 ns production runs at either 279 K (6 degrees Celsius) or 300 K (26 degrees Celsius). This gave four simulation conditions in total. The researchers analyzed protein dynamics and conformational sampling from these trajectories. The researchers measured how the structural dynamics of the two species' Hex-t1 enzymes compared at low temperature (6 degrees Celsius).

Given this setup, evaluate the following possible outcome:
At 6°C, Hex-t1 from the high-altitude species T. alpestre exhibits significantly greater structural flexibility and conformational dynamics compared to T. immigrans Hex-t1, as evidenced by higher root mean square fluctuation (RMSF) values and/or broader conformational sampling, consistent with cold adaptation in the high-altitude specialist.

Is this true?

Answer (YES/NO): NO